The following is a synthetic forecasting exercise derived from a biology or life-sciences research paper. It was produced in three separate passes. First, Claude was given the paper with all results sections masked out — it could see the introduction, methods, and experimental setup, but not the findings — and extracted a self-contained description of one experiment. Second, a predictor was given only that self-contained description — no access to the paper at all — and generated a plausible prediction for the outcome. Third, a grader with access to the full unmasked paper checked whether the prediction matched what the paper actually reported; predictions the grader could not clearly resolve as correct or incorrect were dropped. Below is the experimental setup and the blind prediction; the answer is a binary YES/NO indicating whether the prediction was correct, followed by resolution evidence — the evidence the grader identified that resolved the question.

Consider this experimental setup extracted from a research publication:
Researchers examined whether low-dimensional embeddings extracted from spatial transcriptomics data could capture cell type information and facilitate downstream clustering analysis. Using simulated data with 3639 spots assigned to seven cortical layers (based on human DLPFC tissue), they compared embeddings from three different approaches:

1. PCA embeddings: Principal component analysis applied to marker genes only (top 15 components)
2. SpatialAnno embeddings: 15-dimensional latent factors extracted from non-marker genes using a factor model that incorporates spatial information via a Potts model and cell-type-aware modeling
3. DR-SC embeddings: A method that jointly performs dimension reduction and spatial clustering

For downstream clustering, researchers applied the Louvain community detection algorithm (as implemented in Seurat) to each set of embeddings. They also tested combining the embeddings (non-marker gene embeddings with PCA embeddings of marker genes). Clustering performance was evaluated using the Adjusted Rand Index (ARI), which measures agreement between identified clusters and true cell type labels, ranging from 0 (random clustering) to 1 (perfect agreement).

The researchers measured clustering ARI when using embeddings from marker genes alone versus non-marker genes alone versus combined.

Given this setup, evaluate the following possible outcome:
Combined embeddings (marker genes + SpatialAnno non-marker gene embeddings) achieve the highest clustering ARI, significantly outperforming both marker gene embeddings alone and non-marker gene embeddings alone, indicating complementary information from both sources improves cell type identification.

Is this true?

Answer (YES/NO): YES